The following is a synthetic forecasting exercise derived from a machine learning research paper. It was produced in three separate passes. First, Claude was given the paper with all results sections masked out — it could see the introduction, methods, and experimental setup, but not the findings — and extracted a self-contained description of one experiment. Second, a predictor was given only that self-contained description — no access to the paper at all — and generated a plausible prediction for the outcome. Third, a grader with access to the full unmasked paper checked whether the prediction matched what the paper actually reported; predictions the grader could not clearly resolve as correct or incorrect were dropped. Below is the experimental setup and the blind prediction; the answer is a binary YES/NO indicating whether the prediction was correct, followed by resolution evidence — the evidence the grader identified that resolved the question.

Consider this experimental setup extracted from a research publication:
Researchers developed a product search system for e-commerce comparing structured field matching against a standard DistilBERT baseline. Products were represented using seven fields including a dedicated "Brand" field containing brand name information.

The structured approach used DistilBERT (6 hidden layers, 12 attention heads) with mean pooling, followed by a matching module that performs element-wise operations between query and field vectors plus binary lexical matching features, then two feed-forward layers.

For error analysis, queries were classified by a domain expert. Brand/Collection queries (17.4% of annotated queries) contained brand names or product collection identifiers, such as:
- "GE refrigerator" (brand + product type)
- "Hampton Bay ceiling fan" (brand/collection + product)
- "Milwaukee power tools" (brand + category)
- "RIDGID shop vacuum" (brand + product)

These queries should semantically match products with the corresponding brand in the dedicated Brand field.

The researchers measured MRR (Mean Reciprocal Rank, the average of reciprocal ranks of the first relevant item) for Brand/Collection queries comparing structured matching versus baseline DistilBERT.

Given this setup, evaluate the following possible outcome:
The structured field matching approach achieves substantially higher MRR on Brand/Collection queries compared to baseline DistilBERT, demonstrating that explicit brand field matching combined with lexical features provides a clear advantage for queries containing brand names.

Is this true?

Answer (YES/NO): NO